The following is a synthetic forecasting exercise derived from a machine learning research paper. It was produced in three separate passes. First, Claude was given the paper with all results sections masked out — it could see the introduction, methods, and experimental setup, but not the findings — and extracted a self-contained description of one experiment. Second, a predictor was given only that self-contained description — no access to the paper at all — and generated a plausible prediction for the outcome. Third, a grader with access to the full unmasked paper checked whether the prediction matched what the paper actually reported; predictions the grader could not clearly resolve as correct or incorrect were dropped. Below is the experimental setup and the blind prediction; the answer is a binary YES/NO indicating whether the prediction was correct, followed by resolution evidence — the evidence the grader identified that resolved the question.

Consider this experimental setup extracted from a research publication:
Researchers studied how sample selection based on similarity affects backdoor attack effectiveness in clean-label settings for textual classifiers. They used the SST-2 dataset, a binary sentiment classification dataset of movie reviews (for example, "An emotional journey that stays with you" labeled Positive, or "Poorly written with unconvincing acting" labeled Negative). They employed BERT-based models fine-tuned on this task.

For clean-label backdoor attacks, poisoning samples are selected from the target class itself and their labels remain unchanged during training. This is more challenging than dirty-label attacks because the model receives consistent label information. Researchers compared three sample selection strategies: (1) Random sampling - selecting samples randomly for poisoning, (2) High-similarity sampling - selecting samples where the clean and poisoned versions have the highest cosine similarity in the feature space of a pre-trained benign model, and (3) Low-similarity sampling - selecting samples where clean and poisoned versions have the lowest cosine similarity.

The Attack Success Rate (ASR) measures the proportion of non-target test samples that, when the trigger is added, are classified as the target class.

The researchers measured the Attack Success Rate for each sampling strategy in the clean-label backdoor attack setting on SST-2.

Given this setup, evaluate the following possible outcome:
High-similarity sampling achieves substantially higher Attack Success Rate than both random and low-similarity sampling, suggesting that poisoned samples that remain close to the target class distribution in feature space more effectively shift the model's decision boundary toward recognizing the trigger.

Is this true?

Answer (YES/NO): NO